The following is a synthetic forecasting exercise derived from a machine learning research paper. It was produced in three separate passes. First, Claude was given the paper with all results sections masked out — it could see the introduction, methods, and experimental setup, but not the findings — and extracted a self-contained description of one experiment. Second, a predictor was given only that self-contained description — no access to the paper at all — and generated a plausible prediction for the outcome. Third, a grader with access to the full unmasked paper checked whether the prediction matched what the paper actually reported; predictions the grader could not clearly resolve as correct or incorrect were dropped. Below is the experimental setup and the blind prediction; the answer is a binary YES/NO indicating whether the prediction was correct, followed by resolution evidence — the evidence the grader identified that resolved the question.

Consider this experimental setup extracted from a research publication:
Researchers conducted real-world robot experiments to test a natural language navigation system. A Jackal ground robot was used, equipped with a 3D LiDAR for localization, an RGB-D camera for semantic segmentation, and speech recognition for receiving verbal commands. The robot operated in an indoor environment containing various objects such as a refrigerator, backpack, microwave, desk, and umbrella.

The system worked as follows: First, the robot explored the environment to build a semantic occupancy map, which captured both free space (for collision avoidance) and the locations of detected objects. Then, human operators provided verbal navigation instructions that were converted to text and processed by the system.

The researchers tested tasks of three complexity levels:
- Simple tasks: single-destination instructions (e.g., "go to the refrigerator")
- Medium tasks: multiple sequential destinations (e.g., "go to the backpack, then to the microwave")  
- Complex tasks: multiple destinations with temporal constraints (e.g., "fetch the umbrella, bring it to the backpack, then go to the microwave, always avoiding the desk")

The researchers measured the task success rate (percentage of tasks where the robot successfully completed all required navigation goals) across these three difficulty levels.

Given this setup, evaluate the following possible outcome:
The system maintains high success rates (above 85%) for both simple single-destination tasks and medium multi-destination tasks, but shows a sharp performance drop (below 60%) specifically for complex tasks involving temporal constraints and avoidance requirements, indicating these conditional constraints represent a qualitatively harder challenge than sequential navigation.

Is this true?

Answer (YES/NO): NO